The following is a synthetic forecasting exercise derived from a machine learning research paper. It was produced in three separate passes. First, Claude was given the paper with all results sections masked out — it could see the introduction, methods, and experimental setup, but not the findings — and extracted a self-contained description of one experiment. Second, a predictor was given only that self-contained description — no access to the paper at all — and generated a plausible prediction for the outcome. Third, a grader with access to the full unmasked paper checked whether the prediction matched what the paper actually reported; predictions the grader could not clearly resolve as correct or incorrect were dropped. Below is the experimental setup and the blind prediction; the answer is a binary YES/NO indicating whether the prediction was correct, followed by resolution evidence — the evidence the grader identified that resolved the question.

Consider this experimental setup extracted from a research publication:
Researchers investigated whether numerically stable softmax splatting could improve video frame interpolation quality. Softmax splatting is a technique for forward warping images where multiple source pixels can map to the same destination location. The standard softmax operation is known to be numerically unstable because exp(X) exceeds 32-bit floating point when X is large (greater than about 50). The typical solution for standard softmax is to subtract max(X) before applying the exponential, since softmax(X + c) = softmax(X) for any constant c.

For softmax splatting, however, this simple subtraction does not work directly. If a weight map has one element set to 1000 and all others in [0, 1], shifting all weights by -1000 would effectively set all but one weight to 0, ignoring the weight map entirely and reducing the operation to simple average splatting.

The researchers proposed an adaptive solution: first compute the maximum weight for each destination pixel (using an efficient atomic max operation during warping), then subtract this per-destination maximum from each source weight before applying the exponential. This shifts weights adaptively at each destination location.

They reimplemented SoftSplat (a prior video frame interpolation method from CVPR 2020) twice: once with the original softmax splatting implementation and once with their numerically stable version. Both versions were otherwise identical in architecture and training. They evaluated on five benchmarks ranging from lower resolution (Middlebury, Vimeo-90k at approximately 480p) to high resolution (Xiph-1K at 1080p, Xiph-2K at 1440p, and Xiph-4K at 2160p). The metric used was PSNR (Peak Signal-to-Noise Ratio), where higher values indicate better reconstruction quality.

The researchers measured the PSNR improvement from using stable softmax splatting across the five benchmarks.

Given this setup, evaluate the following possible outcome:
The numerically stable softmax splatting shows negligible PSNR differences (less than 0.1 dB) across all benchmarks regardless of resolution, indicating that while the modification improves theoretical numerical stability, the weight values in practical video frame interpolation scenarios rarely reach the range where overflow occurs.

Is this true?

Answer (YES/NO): NO